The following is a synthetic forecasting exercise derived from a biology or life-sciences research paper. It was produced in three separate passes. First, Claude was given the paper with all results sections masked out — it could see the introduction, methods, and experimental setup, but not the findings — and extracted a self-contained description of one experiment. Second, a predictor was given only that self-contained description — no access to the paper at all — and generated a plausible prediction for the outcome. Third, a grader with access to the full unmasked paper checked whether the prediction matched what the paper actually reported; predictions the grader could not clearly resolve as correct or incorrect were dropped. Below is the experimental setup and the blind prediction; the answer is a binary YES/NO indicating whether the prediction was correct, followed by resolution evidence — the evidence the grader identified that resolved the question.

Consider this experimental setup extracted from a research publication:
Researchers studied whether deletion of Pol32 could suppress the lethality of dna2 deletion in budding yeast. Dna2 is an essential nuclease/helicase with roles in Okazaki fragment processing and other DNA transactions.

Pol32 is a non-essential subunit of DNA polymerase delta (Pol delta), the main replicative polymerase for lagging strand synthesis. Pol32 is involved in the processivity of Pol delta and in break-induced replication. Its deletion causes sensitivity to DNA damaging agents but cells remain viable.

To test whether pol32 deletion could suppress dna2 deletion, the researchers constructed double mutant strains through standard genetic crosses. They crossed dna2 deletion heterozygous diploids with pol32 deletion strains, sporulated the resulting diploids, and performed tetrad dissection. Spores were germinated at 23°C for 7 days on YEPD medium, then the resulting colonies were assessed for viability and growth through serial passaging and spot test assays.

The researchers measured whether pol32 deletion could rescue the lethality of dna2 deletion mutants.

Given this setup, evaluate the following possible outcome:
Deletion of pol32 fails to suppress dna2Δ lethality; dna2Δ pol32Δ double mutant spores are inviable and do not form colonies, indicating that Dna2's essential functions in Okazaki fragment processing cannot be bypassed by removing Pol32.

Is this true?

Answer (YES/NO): NO